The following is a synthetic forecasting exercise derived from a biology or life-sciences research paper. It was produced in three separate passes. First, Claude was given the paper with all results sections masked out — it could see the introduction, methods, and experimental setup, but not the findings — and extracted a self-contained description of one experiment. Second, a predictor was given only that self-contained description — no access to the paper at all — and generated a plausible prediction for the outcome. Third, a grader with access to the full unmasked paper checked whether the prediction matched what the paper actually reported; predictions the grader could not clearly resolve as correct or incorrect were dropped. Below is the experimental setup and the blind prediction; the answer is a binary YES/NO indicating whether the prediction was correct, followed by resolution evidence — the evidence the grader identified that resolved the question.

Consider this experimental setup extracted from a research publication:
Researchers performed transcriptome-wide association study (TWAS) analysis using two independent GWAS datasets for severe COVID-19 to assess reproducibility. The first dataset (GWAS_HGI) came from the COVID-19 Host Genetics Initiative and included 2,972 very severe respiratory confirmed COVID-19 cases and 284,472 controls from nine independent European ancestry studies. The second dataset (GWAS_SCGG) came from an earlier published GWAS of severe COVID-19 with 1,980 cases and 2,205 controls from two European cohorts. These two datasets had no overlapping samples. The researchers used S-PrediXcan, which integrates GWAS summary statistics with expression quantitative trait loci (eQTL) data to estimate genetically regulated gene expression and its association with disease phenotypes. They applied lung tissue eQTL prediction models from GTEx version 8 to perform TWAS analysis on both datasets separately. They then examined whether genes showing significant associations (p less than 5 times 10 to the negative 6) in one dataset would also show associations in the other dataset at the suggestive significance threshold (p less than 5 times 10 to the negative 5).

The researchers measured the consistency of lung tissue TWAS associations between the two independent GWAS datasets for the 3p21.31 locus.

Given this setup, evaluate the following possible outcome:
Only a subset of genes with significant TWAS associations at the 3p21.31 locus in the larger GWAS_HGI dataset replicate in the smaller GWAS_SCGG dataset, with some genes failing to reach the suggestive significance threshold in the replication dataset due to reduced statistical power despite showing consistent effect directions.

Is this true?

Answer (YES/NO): NO